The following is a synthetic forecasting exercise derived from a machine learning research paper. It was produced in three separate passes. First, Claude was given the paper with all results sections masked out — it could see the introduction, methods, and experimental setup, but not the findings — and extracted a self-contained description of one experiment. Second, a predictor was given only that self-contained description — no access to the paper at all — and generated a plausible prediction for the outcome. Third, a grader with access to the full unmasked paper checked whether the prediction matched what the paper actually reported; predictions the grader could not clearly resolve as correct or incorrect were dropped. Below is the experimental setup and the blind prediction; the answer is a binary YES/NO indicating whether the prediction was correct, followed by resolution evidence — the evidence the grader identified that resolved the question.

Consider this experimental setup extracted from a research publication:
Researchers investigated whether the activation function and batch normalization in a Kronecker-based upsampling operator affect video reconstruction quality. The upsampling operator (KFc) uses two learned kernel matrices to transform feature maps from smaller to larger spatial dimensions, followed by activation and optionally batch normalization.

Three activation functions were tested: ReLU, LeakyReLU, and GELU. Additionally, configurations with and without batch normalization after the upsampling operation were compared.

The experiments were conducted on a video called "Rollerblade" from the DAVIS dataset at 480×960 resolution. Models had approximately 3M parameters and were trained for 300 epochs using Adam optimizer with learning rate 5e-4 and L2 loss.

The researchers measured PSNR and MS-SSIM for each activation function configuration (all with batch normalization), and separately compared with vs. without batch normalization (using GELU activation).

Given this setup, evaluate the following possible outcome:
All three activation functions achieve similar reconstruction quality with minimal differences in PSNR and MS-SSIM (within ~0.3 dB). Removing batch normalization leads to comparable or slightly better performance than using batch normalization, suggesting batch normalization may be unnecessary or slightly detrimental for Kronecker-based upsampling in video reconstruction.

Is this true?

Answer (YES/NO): NO